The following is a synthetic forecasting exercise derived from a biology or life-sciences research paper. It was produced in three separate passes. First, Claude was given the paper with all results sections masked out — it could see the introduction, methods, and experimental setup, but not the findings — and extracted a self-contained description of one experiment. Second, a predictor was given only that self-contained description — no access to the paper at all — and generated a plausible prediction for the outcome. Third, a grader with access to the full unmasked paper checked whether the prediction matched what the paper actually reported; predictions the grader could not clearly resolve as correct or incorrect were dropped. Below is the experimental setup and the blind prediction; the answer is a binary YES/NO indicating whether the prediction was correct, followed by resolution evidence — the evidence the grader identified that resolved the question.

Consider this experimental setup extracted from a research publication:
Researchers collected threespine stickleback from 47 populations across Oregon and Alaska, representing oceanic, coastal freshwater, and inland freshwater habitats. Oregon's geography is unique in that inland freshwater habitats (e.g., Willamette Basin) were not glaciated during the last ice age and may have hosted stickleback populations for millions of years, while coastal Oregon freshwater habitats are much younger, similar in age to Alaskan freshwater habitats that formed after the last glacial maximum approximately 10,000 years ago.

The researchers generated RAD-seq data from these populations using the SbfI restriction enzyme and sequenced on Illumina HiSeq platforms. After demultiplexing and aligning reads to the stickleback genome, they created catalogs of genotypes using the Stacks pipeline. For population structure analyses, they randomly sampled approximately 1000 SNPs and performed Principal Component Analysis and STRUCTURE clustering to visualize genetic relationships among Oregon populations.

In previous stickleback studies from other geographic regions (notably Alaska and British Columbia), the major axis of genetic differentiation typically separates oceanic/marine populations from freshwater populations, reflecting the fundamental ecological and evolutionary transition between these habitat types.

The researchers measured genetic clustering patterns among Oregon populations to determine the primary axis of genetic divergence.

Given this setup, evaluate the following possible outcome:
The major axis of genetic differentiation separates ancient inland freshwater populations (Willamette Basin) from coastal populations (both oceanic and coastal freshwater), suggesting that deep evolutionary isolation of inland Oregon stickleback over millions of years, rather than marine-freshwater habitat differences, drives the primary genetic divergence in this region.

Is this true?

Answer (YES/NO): YES